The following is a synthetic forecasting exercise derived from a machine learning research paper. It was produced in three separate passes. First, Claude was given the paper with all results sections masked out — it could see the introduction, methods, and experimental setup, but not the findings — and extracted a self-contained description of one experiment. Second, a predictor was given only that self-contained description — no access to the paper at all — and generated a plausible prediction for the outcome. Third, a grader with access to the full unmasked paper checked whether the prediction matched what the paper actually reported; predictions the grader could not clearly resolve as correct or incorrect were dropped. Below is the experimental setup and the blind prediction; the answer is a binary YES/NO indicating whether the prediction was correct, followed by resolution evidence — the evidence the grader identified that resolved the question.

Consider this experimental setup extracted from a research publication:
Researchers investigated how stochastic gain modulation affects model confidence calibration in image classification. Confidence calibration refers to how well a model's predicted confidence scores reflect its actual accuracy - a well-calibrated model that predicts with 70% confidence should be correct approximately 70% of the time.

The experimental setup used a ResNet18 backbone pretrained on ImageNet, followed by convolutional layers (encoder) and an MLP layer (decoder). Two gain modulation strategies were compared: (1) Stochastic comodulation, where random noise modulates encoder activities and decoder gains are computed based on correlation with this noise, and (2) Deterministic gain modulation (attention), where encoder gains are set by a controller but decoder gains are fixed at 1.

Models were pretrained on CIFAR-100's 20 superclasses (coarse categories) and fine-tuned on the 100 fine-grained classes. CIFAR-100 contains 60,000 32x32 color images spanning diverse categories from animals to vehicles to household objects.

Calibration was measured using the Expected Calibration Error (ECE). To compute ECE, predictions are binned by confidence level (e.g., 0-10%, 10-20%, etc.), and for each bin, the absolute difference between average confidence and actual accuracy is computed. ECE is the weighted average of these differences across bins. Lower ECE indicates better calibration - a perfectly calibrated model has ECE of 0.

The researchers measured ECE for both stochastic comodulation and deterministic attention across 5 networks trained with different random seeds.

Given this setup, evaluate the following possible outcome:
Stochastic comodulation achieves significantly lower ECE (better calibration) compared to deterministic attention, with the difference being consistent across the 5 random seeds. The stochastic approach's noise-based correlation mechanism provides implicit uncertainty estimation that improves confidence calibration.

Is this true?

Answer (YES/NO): YES